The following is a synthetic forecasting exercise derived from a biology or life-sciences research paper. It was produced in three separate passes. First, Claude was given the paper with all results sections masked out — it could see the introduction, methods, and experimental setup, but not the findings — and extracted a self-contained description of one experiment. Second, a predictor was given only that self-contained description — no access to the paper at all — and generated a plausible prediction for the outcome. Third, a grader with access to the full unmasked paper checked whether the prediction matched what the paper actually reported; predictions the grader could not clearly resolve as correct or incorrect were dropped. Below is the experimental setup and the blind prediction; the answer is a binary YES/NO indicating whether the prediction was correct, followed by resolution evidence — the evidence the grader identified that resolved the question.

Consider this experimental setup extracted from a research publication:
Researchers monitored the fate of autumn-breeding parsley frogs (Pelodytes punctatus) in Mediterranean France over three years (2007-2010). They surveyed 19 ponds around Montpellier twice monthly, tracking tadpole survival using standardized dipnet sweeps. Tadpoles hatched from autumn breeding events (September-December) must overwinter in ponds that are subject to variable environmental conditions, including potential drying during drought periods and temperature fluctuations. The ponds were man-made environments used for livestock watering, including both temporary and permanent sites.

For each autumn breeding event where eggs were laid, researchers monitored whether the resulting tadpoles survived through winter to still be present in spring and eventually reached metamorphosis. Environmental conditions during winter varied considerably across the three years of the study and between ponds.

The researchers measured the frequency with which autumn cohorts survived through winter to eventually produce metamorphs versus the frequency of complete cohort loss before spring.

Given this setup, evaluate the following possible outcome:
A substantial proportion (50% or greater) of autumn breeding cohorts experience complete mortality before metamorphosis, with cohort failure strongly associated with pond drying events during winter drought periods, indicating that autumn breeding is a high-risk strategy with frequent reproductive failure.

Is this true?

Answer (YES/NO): NO